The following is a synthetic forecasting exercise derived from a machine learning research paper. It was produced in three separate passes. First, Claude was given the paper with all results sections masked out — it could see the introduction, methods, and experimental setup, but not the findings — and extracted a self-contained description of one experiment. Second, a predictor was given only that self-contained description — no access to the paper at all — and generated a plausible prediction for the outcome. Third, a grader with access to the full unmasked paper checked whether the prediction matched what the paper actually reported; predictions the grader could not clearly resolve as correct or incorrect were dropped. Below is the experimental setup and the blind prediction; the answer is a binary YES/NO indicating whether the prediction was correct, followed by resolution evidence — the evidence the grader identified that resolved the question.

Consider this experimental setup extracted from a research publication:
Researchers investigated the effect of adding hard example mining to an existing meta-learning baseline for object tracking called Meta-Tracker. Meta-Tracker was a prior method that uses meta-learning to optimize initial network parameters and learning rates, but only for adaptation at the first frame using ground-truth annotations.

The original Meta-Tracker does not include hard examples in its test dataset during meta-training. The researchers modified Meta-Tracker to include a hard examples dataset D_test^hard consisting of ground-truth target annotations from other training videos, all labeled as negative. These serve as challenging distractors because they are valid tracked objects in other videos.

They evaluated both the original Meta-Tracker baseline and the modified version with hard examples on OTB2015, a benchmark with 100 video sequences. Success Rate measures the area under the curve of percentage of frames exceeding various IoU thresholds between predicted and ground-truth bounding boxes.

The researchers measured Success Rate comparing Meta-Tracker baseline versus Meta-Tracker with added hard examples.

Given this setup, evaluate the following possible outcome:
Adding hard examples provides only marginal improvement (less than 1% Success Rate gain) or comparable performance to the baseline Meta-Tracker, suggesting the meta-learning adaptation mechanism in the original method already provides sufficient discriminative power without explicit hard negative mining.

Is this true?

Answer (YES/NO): NO